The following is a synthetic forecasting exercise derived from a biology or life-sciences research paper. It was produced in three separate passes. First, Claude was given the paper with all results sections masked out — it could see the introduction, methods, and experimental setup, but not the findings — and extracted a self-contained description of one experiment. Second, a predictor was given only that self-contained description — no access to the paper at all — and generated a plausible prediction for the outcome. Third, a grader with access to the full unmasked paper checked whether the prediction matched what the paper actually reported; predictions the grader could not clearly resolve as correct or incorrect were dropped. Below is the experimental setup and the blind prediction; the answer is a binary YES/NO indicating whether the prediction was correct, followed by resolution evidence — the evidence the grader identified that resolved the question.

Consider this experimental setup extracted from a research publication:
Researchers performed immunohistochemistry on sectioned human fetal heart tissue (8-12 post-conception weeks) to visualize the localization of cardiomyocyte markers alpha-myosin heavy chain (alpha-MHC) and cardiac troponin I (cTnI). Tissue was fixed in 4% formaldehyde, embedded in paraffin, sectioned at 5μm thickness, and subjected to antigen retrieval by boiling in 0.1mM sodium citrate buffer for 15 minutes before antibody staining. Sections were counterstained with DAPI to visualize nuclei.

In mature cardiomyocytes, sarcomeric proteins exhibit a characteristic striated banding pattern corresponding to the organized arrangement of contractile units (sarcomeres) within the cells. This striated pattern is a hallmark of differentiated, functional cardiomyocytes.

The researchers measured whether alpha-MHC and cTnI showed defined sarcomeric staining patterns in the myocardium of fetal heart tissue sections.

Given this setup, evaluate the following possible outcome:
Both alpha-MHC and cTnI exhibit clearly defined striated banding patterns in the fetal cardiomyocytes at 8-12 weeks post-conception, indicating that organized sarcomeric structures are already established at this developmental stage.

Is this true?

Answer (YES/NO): YES